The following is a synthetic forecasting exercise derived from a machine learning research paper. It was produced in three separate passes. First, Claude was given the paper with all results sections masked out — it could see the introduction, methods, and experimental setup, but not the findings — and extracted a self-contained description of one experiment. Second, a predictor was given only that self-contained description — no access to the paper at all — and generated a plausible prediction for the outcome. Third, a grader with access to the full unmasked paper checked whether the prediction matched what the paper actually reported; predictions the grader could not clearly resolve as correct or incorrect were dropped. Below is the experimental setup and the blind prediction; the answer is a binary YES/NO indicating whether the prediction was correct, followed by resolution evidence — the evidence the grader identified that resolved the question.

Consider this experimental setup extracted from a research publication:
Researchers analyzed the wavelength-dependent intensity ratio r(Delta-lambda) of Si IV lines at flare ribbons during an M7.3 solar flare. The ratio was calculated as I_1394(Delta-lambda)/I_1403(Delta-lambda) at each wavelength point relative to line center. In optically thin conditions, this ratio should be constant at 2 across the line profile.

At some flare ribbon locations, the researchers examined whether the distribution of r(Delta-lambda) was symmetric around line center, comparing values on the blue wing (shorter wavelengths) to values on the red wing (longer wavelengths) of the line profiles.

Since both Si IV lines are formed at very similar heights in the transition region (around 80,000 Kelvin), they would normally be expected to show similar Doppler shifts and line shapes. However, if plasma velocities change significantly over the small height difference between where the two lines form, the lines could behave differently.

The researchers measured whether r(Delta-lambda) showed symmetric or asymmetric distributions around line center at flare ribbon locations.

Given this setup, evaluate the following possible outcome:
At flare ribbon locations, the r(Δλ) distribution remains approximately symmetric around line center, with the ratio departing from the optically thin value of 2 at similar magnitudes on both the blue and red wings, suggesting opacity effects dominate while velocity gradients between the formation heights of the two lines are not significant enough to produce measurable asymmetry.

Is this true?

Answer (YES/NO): NO